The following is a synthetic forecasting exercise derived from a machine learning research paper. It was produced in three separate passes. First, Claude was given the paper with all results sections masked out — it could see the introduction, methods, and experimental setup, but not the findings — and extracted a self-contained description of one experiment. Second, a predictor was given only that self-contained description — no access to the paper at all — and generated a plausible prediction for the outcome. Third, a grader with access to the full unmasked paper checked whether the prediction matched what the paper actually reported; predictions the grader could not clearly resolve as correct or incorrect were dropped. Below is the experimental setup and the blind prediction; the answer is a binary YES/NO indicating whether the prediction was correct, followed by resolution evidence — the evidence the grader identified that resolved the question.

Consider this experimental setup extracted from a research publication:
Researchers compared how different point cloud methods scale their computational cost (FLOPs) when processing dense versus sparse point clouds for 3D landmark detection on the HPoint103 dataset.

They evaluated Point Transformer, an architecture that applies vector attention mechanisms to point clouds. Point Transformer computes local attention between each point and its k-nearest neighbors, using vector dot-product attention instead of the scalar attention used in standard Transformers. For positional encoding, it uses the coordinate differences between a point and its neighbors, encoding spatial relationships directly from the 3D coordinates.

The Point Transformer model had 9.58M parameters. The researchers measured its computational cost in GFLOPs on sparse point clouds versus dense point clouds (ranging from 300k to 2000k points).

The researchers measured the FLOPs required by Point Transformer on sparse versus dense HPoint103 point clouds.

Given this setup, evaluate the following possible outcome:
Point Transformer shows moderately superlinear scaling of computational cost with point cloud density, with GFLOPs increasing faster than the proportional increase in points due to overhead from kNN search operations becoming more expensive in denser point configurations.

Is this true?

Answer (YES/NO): NO